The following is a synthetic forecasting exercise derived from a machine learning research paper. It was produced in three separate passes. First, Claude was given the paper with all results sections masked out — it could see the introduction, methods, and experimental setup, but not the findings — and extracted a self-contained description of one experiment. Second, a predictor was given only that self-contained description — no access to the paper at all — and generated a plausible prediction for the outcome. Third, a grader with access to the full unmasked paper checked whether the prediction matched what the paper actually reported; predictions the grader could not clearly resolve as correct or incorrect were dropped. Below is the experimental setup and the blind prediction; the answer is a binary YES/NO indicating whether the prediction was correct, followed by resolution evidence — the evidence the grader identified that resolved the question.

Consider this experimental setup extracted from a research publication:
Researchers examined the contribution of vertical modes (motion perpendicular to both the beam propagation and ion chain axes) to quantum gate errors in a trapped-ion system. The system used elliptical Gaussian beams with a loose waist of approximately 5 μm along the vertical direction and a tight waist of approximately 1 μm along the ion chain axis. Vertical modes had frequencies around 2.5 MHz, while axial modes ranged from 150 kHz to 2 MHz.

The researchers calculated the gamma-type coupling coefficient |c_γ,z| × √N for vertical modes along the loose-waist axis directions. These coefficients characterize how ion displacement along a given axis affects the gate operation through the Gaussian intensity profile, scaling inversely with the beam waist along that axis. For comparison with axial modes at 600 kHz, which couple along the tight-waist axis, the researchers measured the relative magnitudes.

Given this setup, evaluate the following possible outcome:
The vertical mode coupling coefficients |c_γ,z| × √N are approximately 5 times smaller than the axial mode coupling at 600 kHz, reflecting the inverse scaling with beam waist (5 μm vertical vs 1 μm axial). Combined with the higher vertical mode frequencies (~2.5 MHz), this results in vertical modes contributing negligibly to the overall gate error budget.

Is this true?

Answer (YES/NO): NO